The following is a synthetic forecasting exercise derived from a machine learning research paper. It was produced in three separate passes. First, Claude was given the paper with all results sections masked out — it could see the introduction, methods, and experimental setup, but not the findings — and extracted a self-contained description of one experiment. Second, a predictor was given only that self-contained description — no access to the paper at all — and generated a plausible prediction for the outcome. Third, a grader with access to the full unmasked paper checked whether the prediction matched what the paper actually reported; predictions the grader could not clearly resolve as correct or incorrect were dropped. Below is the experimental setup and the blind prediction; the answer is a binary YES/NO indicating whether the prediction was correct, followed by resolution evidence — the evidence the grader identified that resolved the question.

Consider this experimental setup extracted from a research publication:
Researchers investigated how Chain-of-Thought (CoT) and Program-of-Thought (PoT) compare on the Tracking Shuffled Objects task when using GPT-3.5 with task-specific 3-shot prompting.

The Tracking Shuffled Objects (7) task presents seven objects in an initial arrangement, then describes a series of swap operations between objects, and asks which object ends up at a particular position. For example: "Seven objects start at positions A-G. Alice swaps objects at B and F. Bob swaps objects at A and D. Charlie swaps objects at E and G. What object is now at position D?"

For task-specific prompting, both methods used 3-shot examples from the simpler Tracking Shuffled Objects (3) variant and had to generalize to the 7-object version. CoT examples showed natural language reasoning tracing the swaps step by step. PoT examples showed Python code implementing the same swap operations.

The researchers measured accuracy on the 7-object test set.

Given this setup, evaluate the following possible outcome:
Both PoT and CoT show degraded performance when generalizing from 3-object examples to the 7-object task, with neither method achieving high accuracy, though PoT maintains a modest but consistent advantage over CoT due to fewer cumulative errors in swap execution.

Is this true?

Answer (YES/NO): NO